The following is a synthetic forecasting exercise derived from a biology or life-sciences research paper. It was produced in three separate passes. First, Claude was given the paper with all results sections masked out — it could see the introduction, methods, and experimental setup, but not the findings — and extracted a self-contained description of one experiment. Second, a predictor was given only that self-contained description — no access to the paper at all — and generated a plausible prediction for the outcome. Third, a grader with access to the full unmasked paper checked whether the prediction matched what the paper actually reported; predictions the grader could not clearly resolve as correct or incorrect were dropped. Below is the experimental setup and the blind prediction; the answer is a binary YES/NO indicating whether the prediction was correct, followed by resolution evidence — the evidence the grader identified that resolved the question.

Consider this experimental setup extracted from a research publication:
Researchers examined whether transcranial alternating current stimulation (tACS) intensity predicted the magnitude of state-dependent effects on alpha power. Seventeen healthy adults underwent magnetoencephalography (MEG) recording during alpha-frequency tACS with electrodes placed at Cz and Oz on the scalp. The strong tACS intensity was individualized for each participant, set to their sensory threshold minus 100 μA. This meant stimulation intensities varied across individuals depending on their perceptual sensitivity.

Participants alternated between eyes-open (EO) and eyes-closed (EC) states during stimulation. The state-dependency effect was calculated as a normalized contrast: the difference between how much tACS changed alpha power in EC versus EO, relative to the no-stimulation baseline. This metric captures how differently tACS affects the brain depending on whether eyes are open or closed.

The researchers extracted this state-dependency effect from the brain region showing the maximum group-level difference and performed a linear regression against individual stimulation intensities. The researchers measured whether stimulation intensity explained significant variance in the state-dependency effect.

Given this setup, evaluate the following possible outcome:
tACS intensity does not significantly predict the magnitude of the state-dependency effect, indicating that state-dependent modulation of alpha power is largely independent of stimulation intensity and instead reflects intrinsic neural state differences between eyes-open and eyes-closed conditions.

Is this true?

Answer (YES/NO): NO